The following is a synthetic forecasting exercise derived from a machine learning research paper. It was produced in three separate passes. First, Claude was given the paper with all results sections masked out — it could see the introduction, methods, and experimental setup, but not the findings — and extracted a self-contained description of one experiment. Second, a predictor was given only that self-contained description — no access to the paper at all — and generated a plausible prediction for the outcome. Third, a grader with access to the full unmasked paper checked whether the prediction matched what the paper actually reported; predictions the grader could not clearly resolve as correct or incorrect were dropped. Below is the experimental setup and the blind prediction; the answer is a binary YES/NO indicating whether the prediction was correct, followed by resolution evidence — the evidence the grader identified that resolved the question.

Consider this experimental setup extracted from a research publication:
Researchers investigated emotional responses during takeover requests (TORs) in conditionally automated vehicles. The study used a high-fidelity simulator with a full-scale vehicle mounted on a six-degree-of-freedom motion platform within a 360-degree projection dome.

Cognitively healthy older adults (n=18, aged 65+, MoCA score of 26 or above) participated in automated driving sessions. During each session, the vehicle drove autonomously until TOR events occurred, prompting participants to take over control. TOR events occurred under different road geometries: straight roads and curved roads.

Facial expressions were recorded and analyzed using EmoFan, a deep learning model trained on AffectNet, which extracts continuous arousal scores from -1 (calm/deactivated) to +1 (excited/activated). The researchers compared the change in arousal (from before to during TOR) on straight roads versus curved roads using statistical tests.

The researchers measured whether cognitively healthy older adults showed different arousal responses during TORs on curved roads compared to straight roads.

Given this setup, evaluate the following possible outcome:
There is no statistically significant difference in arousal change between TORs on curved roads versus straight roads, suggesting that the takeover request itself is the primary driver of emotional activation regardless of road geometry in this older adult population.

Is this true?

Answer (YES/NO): NO